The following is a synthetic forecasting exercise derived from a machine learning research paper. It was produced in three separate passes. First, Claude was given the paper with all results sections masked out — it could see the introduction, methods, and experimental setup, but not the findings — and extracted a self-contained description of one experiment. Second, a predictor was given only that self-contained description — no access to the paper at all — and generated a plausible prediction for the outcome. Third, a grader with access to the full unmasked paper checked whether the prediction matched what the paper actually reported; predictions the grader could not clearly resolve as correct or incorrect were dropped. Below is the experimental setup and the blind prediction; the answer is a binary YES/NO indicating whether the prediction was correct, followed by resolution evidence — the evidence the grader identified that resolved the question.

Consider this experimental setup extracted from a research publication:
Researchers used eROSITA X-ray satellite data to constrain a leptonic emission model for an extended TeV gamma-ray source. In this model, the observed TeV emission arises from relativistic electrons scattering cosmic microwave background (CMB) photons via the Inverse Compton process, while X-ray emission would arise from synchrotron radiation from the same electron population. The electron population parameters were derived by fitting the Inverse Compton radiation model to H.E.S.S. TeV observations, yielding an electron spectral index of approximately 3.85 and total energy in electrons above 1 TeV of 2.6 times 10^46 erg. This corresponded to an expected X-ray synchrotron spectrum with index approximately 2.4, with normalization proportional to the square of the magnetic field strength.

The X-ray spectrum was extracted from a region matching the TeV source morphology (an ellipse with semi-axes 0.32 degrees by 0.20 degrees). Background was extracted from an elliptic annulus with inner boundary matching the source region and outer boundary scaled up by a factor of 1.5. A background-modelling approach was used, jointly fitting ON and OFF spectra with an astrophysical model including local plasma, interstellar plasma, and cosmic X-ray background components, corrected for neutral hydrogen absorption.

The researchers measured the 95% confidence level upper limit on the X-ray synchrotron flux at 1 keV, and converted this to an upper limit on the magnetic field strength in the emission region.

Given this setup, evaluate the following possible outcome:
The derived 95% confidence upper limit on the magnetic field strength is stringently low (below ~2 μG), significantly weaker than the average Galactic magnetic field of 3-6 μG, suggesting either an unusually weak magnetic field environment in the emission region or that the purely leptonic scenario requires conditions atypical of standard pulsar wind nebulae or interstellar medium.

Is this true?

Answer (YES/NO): NO